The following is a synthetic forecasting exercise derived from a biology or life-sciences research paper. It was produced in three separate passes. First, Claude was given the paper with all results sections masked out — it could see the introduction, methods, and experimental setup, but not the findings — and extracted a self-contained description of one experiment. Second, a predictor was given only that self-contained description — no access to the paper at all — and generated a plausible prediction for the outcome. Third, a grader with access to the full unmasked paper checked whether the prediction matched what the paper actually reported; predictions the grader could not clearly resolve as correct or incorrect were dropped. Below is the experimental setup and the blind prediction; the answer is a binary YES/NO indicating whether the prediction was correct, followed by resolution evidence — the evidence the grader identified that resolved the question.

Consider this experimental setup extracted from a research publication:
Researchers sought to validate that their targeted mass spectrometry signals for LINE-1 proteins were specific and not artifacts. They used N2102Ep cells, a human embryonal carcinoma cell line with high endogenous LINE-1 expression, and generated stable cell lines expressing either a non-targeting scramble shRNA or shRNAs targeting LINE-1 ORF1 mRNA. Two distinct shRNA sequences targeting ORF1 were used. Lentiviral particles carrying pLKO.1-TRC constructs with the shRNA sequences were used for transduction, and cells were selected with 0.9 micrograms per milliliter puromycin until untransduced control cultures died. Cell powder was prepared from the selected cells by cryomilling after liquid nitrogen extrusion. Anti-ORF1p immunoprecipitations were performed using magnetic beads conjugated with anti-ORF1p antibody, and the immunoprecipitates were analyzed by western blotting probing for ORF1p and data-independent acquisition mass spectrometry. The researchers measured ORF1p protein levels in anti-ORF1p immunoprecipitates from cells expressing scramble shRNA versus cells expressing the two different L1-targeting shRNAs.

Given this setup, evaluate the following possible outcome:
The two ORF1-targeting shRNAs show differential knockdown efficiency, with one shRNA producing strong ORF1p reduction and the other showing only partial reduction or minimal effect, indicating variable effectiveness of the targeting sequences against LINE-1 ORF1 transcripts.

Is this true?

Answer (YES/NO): NO